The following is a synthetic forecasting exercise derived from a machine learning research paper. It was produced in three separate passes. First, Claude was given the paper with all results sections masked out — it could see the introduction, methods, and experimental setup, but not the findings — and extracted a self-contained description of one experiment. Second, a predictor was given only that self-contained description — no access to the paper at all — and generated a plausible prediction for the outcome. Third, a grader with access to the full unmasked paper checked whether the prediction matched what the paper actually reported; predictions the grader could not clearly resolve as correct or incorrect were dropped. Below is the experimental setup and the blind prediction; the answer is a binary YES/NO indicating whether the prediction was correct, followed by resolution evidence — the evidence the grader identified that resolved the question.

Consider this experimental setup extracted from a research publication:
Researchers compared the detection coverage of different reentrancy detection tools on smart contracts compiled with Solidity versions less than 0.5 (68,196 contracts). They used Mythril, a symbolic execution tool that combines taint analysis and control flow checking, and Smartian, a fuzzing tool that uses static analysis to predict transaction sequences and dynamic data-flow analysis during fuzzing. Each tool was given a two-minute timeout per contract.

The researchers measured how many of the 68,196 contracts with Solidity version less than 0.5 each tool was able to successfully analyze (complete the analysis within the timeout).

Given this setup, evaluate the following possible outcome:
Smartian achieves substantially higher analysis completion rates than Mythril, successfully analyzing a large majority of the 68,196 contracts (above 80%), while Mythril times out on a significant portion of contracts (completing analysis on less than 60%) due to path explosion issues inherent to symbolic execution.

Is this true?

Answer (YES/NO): YES